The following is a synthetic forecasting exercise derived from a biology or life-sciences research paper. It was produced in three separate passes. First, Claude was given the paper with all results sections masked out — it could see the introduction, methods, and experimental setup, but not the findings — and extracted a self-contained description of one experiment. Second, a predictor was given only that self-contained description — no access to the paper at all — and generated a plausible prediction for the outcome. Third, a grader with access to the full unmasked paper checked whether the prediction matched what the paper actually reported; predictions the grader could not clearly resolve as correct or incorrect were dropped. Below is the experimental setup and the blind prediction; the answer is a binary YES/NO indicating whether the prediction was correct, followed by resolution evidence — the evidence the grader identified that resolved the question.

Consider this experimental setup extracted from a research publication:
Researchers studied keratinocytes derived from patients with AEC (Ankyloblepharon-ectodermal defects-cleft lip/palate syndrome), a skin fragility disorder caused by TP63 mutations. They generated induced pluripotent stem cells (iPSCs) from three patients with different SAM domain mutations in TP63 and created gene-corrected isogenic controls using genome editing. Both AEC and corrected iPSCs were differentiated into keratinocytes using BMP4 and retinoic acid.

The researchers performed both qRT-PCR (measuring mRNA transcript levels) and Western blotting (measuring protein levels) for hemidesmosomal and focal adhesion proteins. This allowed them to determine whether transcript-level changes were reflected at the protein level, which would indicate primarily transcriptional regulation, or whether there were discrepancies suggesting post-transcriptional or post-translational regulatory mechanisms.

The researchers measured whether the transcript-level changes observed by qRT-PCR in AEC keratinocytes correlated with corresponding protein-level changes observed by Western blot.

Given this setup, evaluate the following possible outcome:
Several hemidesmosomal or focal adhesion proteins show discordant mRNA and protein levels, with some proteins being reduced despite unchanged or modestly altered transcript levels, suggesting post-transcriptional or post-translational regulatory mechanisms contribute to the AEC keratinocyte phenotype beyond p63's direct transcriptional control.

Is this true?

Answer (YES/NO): NO